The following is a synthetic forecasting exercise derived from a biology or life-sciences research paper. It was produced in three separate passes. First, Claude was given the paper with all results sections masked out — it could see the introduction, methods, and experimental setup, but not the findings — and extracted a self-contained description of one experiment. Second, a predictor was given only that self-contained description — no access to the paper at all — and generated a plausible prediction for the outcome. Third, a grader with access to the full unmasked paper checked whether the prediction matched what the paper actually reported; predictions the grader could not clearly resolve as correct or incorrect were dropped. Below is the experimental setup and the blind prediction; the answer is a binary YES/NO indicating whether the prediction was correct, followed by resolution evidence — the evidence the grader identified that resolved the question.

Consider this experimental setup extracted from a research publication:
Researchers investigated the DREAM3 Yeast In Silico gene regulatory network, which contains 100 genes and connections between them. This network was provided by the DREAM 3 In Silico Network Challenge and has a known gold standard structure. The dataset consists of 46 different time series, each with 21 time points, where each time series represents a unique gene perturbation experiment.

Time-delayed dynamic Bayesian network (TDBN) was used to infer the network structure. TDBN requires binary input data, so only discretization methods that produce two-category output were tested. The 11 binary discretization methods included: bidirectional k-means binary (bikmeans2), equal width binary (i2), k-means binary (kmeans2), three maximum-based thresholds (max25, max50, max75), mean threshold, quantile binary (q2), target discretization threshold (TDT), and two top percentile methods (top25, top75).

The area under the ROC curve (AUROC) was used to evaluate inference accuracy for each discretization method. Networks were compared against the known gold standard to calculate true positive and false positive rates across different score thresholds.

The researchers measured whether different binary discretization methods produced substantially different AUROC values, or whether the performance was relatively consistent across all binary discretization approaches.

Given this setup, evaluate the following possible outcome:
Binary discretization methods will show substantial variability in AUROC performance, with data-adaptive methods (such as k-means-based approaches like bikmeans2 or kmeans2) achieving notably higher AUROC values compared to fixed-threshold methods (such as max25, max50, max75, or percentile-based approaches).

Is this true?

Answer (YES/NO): NO